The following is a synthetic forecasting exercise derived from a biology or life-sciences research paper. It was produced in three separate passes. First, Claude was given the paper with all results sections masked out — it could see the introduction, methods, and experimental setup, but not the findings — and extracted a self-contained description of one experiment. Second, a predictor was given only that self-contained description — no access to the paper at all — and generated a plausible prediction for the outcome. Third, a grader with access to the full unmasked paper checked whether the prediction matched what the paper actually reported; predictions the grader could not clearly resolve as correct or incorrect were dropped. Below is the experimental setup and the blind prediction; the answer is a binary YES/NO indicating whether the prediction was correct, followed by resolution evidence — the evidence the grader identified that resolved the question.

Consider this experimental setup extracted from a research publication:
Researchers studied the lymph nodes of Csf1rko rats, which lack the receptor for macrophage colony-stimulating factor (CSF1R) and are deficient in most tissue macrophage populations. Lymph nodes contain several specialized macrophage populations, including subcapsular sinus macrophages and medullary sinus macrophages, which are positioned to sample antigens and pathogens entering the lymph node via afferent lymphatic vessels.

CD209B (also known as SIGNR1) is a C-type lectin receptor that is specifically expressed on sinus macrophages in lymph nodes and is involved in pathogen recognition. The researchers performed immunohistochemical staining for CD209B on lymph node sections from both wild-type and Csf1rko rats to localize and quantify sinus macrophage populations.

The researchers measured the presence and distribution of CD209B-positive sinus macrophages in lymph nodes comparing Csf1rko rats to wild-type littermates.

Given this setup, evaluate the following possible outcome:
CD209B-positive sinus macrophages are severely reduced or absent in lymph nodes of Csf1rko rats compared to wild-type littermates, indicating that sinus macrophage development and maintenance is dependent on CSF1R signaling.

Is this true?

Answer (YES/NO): YES